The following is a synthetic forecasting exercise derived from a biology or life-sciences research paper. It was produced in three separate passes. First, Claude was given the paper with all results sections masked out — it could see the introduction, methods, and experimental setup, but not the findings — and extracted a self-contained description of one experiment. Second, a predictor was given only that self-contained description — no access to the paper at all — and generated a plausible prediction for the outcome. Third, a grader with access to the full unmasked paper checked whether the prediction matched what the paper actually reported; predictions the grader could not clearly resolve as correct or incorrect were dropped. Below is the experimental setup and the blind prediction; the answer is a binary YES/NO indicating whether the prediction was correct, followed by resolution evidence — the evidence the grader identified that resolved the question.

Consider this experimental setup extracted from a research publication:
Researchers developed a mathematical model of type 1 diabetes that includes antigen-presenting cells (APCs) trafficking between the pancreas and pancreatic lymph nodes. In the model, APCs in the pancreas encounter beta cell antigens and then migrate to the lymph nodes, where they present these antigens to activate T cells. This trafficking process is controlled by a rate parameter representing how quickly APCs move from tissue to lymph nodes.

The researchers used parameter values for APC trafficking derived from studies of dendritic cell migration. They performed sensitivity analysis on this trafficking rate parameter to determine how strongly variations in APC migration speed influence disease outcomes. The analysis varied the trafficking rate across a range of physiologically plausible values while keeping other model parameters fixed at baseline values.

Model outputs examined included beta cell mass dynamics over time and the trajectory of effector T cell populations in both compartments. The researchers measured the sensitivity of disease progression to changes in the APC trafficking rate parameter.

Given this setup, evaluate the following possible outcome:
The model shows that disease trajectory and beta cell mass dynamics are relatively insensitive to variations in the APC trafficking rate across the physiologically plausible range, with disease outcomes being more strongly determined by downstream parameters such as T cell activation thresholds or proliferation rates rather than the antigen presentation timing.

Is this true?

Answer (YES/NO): YES